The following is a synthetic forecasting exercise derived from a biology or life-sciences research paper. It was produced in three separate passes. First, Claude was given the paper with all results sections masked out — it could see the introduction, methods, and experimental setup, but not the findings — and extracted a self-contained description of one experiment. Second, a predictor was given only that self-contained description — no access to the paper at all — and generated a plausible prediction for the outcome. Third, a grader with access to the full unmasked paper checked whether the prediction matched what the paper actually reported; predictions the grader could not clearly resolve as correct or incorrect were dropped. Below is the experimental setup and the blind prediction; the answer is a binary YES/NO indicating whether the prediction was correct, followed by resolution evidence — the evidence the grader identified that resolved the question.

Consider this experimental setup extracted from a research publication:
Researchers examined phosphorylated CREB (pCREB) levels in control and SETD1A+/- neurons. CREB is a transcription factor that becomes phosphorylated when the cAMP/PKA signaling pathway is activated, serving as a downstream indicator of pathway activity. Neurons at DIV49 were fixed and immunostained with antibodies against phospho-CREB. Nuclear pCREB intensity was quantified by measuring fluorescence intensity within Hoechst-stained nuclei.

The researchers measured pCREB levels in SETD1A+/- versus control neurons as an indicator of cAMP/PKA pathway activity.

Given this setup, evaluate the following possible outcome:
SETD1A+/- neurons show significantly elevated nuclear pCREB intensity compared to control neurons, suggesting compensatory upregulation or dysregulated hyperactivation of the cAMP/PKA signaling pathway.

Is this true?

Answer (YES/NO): YES